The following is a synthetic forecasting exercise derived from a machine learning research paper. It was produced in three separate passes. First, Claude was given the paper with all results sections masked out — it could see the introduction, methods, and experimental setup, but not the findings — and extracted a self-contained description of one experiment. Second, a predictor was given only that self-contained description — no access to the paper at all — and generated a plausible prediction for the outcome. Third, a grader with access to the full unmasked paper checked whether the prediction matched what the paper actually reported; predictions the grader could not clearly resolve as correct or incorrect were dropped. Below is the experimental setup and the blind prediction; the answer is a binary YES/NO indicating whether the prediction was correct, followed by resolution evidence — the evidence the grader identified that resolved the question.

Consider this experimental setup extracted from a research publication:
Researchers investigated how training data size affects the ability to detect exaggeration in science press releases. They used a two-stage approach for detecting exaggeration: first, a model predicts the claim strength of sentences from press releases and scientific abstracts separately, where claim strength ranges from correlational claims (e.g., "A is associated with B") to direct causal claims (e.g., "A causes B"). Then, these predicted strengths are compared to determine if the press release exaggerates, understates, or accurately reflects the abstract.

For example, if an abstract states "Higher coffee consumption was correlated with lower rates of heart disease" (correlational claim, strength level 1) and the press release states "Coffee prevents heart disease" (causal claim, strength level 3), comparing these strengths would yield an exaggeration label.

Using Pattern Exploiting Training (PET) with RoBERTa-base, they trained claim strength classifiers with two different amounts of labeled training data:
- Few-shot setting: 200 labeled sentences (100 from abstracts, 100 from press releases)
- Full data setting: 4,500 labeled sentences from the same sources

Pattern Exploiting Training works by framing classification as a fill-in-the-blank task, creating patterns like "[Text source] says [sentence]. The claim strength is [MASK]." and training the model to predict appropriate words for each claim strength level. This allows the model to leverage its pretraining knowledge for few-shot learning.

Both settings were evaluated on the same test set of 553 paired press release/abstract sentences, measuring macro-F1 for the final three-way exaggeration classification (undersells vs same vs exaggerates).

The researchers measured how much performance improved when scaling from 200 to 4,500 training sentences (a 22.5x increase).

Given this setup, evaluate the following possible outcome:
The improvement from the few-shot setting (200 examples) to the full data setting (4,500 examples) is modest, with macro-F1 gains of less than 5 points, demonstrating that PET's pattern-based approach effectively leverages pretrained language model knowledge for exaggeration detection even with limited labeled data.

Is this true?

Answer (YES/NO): YES